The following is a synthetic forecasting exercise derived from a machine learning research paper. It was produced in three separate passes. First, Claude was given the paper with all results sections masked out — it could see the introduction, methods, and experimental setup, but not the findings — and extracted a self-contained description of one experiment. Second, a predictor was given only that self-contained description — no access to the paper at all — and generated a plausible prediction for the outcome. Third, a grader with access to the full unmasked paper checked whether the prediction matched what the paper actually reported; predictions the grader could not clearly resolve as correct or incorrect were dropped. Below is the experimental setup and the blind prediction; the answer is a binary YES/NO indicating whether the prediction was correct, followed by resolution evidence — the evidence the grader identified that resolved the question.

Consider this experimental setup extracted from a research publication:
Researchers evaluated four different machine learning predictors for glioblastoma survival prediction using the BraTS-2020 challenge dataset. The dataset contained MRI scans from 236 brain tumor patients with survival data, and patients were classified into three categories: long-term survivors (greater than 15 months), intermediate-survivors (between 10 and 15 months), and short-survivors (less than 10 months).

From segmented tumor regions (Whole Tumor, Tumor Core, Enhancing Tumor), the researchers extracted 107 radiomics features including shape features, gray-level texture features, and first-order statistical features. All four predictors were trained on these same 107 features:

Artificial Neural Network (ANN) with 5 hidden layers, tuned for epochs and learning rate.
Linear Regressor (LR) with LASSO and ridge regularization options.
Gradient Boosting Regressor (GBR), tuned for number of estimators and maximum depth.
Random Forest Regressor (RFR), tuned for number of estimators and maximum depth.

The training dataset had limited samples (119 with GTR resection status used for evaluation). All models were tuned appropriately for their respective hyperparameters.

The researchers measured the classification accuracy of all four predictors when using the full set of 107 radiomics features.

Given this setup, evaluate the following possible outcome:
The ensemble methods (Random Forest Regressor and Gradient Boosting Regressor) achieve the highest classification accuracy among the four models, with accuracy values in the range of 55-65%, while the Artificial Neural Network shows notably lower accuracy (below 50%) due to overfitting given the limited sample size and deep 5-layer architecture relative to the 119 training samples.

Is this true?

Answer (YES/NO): NO